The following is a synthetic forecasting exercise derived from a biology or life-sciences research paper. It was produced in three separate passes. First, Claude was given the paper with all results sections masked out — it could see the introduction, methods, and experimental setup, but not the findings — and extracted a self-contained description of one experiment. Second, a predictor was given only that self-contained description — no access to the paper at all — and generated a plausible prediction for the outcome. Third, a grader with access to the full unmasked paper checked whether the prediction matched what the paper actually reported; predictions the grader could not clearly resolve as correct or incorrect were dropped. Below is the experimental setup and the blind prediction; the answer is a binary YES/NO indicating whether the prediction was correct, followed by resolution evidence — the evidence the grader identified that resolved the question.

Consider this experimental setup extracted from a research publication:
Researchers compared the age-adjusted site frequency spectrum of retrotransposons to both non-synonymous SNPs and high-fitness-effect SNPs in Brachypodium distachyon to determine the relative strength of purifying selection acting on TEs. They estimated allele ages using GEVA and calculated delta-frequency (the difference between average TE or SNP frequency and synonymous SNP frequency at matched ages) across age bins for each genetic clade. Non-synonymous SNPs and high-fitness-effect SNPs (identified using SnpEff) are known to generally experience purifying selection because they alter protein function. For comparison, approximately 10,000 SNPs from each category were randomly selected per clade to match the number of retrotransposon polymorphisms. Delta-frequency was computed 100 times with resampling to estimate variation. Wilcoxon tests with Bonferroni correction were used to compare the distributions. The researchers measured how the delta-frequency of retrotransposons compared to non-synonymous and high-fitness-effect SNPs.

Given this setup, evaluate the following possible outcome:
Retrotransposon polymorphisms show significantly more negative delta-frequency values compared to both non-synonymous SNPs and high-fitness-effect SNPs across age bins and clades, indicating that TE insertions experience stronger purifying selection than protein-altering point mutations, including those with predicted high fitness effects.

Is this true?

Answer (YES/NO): YES